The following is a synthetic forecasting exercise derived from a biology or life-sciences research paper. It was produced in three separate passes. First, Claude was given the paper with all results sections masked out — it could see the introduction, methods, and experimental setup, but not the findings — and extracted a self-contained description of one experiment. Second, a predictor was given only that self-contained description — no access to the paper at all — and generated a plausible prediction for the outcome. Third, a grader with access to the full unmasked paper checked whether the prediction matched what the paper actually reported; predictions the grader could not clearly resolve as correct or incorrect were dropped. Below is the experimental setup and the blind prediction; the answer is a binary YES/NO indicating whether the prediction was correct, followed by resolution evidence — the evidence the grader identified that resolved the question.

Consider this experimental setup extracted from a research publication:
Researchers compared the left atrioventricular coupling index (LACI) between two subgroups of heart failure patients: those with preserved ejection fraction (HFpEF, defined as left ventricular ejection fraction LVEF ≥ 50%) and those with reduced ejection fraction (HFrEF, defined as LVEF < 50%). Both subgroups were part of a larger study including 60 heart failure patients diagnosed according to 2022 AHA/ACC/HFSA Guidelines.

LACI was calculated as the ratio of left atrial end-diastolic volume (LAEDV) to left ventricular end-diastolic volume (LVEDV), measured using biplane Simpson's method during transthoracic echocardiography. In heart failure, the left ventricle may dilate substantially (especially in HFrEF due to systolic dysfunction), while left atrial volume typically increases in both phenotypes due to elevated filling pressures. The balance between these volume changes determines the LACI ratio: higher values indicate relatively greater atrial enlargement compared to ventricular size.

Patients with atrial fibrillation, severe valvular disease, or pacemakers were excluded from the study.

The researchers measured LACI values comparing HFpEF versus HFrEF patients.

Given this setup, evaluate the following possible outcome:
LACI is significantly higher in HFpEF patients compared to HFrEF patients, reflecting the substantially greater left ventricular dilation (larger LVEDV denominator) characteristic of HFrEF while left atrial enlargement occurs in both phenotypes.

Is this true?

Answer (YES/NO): YES